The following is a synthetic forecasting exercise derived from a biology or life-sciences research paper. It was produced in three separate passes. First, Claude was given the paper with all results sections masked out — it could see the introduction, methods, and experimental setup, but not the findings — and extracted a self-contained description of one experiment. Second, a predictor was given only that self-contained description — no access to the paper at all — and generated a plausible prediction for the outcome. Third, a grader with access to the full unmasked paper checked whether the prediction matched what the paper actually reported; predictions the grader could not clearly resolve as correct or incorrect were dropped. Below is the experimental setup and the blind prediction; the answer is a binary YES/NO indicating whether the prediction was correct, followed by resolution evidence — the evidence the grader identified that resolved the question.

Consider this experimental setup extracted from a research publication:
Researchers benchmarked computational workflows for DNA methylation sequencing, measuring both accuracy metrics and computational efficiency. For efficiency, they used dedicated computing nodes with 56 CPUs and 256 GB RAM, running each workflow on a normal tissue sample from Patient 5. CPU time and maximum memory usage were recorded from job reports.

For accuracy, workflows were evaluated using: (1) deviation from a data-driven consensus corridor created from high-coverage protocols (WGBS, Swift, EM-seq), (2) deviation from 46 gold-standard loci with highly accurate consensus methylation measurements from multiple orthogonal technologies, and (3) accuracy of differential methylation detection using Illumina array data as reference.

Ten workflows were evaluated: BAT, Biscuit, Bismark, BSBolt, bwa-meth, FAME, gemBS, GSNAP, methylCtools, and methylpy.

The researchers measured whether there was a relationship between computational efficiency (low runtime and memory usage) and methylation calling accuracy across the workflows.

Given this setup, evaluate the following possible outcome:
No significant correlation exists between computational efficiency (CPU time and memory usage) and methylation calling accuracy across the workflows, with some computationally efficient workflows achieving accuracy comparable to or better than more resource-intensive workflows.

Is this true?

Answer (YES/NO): NO